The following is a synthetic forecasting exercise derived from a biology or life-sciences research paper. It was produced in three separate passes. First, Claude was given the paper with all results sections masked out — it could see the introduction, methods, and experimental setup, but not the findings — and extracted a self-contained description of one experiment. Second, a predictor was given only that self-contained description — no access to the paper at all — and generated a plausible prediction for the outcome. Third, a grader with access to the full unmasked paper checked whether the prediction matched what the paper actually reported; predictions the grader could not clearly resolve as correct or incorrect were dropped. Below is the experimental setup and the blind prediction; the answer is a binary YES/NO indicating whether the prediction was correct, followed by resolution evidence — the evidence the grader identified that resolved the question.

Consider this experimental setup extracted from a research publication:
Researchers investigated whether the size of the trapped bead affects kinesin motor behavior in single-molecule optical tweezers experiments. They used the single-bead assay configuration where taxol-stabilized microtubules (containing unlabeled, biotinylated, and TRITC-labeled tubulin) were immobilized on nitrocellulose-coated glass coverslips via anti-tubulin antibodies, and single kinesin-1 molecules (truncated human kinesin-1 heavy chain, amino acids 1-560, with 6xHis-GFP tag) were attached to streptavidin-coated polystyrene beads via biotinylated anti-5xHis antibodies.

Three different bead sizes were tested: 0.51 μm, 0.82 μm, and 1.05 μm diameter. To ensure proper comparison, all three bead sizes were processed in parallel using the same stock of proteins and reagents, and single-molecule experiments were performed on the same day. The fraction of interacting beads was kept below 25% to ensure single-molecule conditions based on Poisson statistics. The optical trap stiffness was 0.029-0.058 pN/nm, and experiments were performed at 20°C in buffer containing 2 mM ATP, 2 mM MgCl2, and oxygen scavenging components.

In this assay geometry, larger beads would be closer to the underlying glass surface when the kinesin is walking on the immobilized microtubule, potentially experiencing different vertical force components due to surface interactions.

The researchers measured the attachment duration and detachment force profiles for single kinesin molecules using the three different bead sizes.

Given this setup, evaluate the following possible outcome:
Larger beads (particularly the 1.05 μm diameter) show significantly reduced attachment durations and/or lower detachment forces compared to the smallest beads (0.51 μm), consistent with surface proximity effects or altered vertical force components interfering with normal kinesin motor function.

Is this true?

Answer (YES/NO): YES